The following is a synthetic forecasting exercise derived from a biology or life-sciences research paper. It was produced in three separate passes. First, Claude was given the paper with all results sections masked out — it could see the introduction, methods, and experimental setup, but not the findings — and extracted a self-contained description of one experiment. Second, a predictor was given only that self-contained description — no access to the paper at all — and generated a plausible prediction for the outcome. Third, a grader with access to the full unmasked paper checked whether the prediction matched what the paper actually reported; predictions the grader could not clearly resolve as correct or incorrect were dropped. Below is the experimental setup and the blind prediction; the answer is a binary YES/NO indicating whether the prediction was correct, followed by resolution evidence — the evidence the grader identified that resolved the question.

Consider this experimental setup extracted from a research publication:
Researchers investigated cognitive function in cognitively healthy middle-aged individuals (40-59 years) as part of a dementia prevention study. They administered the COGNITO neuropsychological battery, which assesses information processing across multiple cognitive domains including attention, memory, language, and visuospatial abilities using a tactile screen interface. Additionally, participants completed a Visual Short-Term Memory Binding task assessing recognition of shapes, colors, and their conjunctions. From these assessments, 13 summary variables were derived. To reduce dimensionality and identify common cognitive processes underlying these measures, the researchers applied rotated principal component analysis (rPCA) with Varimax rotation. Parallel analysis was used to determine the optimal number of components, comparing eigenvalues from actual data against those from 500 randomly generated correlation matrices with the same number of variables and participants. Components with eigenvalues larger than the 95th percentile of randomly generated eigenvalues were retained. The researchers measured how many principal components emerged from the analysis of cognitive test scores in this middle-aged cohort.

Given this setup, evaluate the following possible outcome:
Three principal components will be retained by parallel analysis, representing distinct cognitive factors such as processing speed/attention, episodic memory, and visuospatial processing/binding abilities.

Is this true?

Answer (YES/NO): NO